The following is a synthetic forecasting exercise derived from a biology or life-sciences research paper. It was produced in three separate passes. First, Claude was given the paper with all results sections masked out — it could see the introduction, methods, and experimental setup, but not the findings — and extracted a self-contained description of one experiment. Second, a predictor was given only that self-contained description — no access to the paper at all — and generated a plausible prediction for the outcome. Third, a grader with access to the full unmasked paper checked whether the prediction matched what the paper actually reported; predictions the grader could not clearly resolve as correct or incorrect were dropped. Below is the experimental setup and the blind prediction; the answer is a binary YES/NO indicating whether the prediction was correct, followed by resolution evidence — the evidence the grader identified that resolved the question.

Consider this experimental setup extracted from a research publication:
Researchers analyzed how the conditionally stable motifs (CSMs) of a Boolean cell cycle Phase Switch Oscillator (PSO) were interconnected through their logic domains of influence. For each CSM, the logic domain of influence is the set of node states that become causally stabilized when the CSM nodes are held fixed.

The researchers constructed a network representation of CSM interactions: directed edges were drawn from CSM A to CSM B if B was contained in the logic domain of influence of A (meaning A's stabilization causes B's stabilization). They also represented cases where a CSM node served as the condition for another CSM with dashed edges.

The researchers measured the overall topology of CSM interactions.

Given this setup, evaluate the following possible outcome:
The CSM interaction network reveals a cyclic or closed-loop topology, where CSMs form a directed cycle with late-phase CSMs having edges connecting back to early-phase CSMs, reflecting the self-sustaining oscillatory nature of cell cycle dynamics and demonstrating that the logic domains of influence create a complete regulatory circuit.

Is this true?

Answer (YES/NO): YES